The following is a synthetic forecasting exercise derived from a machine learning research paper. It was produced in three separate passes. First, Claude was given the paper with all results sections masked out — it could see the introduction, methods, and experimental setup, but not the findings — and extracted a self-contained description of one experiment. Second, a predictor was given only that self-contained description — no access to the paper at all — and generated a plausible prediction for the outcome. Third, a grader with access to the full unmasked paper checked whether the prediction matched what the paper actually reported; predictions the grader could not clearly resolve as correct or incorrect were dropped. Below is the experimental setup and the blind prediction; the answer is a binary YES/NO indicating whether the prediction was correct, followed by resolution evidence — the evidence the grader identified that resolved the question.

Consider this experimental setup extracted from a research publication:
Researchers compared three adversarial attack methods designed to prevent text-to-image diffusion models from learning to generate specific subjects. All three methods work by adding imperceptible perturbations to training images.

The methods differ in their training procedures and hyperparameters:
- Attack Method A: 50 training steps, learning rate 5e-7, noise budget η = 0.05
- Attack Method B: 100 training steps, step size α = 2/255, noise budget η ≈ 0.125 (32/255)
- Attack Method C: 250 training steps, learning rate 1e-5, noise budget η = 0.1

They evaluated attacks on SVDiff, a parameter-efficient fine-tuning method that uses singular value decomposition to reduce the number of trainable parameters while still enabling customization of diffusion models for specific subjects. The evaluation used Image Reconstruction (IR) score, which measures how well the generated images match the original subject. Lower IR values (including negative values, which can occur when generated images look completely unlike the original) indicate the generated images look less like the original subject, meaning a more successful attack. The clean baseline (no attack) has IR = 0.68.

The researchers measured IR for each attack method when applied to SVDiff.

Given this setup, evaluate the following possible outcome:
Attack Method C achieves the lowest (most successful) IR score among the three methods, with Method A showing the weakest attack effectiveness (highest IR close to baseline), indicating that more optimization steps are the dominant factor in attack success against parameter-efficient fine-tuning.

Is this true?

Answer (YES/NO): NO